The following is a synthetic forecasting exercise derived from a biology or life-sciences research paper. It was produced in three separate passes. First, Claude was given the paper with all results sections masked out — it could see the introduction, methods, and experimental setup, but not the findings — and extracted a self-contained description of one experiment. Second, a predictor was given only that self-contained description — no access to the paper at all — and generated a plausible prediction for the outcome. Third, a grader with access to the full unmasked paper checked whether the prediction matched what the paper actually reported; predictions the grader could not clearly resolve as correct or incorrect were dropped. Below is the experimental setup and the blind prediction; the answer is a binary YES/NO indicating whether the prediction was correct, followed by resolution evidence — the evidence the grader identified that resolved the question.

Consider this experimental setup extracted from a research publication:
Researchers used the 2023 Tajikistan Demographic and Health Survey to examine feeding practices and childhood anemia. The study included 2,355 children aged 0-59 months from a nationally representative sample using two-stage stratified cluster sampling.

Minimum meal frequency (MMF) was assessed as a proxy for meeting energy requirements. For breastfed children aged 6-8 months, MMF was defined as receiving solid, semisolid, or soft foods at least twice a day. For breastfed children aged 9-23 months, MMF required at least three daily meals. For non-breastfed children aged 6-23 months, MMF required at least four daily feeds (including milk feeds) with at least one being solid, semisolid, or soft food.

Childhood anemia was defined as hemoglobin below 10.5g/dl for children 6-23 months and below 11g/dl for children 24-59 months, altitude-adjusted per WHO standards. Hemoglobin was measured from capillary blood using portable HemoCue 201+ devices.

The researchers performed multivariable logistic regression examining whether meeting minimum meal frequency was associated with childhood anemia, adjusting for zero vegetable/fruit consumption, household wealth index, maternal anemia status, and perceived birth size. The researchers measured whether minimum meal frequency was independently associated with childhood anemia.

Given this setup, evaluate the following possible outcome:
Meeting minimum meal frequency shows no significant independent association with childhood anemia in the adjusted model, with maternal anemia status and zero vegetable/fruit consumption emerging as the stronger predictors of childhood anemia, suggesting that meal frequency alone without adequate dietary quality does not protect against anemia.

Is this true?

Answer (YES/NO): NO